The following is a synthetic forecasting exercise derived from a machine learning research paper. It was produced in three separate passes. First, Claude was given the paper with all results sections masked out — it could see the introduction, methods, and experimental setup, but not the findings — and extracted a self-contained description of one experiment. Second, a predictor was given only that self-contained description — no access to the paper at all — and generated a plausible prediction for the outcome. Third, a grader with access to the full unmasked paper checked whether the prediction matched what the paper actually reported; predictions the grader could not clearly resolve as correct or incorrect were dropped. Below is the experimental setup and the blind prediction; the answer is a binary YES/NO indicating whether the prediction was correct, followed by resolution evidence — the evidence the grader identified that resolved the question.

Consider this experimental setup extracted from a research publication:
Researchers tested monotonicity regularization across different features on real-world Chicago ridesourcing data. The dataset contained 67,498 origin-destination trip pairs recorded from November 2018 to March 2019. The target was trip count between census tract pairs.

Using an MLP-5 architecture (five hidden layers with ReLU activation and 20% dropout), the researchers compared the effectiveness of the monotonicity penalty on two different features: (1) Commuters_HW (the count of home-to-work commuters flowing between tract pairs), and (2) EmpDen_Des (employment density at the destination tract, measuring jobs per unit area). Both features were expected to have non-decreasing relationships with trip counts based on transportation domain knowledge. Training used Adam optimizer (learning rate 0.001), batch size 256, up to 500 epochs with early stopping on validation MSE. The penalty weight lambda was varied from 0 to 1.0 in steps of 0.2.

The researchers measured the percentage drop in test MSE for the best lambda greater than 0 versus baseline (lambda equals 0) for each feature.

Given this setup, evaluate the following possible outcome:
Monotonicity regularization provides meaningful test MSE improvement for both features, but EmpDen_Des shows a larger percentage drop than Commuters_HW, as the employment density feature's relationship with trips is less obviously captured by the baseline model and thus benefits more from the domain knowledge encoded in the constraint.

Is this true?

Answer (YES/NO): YES